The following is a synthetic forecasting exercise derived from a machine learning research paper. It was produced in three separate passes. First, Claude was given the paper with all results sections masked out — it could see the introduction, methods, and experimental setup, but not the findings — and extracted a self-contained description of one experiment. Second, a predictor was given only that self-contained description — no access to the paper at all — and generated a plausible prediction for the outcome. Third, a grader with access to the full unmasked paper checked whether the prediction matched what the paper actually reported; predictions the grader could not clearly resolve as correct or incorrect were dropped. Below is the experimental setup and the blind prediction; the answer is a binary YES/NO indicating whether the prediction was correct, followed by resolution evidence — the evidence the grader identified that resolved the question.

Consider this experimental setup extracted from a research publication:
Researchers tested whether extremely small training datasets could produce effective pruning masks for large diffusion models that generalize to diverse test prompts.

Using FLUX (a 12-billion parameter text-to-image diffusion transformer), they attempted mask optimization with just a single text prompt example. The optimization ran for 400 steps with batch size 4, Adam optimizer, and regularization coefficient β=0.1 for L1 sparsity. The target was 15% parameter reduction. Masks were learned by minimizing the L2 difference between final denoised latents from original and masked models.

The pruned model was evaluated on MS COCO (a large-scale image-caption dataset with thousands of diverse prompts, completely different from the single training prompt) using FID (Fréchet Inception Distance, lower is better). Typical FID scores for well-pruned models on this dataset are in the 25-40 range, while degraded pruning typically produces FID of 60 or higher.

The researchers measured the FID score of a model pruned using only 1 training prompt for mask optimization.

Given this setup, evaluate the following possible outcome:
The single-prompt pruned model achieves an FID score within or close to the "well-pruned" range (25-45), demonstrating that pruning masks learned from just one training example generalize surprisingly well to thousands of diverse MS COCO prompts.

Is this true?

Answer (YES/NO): YES